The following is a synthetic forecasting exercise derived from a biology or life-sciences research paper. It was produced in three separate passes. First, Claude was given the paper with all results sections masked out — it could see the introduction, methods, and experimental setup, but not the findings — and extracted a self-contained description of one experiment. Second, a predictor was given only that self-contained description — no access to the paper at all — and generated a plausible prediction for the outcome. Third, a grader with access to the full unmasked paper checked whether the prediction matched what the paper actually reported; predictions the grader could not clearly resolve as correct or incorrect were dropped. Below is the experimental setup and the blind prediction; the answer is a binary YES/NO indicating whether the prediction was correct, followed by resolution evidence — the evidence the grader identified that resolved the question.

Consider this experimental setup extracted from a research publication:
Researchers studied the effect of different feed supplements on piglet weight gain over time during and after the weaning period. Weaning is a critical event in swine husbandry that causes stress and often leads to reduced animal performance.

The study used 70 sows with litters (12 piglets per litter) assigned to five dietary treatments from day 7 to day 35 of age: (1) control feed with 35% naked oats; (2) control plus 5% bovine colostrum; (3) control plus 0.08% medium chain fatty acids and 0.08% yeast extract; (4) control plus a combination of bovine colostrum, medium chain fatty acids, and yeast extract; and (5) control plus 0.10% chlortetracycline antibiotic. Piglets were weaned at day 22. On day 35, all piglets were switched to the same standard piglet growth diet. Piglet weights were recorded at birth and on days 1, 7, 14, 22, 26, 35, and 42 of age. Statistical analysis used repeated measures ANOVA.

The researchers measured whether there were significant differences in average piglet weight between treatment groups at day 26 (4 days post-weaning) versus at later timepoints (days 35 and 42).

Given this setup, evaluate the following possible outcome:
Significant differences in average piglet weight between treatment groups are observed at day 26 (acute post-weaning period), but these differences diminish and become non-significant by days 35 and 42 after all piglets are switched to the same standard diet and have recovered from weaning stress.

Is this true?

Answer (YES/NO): NO